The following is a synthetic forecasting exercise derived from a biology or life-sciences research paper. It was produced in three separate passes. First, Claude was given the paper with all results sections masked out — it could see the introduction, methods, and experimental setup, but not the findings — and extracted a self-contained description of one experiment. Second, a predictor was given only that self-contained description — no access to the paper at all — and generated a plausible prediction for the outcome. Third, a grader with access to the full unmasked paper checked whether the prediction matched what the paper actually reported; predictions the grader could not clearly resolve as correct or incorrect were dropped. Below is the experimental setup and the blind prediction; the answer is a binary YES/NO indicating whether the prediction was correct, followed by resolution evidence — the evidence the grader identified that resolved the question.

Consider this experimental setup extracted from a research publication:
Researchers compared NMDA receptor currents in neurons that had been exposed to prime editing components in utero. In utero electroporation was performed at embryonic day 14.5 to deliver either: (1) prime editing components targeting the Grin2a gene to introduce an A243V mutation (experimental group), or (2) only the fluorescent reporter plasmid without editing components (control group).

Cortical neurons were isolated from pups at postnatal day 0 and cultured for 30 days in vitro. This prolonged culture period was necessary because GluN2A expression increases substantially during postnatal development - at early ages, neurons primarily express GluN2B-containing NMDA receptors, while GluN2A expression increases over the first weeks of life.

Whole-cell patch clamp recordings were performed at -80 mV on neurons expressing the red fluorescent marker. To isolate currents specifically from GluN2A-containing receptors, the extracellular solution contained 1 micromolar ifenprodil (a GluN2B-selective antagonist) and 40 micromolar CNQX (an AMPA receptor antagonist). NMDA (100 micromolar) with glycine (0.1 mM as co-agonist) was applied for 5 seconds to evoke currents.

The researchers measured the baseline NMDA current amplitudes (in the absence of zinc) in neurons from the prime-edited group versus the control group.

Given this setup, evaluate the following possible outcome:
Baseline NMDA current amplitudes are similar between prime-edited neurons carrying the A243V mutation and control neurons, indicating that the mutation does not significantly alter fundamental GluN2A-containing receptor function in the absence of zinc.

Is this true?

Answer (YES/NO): YES